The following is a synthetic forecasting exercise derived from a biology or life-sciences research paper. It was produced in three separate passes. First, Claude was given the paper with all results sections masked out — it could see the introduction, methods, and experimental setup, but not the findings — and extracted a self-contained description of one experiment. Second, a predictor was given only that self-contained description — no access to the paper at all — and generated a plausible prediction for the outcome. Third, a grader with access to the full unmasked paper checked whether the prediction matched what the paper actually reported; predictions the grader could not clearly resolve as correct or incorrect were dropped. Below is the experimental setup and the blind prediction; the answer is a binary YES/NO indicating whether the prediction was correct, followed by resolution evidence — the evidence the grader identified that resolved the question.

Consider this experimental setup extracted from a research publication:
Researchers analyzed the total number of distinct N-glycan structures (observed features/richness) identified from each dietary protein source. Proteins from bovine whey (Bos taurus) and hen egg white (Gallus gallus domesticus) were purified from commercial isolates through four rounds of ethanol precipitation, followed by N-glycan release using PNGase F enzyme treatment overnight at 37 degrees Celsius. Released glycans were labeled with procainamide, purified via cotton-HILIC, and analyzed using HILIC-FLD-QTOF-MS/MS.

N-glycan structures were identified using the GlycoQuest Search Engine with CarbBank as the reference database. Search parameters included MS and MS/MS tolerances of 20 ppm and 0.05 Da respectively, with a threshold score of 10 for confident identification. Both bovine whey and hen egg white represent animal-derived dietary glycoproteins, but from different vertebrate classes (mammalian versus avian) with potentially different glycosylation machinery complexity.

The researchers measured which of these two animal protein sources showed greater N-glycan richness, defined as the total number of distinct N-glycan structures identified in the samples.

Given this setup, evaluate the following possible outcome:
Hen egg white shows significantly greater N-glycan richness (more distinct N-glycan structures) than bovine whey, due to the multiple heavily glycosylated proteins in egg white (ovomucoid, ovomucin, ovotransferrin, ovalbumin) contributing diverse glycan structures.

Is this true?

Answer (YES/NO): NO